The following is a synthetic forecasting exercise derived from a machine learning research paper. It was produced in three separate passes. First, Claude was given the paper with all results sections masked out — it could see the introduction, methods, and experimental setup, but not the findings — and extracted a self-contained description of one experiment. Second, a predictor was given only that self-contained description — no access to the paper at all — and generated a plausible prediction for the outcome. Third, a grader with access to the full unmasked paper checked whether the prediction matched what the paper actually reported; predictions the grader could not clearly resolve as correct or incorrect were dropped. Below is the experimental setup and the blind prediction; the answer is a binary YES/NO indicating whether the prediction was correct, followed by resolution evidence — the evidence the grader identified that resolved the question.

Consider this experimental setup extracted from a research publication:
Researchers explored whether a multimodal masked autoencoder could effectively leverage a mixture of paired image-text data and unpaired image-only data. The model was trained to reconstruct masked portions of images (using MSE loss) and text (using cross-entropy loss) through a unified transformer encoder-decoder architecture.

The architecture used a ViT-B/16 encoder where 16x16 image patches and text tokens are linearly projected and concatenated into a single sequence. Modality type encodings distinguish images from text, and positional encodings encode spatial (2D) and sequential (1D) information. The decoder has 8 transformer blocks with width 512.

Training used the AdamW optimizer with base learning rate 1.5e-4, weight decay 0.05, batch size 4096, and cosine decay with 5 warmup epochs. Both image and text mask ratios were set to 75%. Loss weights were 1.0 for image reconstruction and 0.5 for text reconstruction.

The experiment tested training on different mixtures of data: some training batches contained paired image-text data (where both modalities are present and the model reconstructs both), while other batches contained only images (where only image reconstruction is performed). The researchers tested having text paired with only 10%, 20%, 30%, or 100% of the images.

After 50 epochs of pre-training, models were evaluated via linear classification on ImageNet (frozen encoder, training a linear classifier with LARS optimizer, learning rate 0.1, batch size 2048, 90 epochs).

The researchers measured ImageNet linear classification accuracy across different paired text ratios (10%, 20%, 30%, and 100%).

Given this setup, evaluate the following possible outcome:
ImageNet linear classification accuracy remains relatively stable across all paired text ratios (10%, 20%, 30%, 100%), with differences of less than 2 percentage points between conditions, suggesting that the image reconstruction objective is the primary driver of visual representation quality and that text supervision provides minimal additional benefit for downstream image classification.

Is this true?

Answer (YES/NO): NO